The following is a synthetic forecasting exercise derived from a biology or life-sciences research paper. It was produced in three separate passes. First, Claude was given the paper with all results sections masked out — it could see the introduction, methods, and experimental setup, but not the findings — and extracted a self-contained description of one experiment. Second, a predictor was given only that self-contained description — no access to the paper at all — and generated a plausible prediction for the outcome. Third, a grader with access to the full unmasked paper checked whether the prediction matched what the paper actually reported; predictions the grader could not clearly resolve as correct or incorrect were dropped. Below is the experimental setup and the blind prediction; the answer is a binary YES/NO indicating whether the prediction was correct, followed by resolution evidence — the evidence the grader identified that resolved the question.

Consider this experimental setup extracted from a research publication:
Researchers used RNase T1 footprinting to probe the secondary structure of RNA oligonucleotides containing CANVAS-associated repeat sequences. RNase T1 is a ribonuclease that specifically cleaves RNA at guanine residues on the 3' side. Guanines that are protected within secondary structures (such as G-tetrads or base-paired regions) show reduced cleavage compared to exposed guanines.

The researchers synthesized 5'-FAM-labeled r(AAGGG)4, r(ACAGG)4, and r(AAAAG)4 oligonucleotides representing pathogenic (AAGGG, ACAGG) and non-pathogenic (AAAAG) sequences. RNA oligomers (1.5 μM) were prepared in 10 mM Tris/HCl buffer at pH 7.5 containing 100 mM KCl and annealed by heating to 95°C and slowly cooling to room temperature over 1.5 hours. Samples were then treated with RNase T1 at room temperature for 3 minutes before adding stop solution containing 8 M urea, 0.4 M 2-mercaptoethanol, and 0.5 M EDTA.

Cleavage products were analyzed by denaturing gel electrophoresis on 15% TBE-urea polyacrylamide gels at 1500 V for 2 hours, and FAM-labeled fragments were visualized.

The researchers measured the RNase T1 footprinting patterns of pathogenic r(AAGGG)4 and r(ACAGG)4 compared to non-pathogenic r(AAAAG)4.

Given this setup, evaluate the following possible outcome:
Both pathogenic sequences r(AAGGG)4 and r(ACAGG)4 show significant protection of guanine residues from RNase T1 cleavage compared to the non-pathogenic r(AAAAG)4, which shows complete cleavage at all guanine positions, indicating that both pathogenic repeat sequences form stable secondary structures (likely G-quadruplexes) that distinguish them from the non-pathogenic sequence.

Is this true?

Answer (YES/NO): NO